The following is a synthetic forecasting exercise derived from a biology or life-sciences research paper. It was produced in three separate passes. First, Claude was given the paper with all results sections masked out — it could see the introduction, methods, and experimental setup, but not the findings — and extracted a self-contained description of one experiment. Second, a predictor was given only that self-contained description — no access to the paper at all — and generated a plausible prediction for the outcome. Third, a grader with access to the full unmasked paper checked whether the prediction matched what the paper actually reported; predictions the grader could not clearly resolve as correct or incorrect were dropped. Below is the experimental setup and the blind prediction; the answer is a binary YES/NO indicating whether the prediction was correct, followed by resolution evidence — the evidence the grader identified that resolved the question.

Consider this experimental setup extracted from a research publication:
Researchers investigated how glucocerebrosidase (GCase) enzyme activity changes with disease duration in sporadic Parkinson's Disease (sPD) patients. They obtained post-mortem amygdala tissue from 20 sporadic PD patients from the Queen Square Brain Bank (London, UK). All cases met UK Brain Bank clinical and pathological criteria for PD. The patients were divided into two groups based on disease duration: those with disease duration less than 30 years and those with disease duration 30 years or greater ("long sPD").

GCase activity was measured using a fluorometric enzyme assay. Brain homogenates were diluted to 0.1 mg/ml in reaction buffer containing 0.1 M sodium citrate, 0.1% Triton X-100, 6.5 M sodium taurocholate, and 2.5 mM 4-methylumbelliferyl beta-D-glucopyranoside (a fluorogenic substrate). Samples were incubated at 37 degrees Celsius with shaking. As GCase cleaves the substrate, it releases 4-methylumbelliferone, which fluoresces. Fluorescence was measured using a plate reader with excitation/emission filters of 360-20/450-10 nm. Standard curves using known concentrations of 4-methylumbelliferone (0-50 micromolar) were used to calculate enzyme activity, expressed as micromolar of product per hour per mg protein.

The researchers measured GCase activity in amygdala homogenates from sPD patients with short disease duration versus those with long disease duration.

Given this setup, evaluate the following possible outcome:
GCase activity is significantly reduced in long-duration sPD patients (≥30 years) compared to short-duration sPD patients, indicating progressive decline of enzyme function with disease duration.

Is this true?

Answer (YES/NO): YES